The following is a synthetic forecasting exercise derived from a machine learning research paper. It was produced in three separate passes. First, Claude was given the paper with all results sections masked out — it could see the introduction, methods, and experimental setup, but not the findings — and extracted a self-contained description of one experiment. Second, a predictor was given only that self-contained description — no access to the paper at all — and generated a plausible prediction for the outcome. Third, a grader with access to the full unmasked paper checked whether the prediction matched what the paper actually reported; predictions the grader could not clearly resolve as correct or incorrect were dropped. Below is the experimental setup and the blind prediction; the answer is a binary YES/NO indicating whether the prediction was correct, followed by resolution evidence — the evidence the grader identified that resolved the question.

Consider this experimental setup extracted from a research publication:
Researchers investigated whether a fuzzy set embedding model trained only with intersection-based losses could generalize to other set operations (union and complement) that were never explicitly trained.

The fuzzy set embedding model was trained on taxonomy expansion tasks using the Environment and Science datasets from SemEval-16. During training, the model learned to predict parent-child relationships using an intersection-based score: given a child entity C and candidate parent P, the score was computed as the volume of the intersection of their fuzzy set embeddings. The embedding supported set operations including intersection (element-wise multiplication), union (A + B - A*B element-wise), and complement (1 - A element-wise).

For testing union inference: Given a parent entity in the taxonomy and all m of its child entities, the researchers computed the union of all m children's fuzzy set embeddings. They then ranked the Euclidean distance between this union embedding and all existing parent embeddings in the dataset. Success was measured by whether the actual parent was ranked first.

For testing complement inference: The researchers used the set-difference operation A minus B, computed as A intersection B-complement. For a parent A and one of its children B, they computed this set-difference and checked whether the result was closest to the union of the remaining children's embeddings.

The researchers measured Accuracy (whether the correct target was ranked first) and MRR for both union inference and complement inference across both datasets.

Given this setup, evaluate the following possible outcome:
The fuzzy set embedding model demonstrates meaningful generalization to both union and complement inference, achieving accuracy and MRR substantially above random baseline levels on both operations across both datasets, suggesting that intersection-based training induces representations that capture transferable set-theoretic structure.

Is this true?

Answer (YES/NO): NO